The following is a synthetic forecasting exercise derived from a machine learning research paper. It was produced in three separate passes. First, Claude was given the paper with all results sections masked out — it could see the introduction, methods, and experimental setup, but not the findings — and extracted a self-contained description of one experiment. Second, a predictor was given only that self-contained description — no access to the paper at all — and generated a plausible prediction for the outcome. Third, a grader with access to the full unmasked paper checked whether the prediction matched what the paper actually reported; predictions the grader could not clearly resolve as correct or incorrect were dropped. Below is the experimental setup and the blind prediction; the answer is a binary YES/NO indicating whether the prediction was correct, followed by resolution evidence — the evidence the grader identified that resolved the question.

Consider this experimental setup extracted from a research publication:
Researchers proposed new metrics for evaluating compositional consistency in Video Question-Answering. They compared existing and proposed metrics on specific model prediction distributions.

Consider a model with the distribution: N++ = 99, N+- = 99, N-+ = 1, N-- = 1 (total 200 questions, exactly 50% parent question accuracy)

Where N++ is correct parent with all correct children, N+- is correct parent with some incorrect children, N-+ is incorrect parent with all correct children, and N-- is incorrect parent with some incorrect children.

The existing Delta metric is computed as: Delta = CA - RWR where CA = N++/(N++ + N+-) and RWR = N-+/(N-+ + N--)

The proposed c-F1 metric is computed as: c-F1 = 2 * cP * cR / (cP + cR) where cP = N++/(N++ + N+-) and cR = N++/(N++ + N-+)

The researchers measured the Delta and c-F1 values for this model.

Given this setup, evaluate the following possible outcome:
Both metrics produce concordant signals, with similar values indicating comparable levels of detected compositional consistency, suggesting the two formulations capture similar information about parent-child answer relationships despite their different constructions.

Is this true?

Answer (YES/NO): NO